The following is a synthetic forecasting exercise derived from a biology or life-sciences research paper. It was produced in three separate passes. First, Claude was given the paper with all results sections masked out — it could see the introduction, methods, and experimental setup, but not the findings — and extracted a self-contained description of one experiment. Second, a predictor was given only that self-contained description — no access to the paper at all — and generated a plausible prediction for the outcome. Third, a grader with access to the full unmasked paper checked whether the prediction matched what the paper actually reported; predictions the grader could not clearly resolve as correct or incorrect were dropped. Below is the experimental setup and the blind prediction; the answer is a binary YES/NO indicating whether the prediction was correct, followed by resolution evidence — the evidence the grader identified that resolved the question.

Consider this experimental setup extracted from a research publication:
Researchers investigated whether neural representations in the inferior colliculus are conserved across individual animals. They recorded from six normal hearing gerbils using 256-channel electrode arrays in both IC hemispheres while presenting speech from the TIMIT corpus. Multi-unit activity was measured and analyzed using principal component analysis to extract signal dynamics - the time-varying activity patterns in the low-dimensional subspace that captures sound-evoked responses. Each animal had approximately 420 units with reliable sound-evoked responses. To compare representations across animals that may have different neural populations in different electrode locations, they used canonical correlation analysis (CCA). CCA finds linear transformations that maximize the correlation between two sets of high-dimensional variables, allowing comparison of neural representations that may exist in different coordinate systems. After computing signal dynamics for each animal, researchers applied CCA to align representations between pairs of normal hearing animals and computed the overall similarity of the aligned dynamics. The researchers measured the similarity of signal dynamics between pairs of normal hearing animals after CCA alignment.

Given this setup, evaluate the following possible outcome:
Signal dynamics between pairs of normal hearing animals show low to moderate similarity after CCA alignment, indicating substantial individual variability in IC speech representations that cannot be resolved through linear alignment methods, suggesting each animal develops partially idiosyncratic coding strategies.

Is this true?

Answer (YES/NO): NO